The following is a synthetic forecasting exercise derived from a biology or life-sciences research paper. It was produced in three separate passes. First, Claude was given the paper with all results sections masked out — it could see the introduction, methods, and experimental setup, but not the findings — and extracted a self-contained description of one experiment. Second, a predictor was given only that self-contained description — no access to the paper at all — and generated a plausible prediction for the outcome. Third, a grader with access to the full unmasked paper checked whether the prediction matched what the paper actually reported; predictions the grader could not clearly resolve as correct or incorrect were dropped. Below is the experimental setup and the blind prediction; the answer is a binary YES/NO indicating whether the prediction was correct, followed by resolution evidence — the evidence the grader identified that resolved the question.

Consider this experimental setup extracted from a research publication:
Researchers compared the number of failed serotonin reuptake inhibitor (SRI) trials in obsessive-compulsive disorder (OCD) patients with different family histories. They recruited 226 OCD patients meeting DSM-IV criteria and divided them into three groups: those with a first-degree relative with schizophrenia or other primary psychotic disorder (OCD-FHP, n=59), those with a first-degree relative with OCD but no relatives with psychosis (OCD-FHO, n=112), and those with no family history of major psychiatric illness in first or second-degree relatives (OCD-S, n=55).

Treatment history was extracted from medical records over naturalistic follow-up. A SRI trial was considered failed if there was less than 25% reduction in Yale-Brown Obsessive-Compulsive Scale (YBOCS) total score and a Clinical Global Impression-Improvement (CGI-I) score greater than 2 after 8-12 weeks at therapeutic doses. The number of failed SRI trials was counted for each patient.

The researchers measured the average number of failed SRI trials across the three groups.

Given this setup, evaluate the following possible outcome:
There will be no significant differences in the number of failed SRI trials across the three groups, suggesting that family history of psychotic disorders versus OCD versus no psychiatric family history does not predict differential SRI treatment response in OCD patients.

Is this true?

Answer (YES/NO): NO